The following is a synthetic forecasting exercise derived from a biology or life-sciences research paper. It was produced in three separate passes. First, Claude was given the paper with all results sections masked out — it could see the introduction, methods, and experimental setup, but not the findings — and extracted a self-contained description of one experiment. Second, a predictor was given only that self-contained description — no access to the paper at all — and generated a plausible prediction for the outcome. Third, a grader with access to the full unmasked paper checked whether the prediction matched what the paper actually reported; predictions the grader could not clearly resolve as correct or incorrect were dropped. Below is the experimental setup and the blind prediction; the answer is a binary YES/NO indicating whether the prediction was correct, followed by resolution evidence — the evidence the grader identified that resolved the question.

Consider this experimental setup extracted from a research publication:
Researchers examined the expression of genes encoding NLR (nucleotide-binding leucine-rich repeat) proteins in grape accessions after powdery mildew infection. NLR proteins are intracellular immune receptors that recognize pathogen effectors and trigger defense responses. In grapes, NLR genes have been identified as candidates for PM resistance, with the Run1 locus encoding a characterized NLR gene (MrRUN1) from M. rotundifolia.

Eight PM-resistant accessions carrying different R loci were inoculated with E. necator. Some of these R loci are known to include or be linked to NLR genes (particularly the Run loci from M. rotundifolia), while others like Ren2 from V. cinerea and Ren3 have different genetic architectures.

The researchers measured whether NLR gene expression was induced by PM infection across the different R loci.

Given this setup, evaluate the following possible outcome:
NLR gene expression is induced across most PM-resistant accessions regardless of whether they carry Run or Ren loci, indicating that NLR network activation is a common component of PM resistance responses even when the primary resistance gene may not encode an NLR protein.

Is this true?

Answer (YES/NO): NO